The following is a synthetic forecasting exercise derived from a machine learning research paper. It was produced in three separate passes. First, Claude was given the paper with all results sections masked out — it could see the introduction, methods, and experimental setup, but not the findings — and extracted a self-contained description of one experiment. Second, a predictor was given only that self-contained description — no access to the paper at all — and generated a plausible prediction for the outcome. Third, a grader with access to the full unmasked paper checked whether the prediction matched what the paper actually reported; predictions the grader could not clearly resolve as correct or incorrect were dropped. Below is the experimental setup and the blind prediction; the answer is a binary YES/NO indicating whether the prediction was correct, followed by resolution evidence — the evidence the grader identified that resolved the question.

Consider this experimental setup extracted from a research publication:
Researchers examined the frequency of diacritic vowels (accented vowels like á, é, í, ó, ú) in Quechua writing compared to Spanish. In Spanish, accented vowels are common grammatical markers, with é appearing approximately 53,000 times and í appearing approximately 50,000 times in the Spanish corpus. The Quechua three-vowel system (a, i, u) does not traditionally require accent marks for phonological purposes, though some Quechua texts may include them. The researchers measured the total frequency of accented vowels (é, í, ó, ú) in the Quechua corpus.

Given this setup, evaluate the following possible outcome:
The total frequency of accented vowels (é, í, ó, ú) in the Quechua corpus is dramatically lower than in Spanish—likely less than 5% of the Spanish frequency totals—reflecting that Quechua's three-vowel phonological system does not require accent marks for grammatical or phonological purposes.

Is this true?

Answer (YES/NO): YES